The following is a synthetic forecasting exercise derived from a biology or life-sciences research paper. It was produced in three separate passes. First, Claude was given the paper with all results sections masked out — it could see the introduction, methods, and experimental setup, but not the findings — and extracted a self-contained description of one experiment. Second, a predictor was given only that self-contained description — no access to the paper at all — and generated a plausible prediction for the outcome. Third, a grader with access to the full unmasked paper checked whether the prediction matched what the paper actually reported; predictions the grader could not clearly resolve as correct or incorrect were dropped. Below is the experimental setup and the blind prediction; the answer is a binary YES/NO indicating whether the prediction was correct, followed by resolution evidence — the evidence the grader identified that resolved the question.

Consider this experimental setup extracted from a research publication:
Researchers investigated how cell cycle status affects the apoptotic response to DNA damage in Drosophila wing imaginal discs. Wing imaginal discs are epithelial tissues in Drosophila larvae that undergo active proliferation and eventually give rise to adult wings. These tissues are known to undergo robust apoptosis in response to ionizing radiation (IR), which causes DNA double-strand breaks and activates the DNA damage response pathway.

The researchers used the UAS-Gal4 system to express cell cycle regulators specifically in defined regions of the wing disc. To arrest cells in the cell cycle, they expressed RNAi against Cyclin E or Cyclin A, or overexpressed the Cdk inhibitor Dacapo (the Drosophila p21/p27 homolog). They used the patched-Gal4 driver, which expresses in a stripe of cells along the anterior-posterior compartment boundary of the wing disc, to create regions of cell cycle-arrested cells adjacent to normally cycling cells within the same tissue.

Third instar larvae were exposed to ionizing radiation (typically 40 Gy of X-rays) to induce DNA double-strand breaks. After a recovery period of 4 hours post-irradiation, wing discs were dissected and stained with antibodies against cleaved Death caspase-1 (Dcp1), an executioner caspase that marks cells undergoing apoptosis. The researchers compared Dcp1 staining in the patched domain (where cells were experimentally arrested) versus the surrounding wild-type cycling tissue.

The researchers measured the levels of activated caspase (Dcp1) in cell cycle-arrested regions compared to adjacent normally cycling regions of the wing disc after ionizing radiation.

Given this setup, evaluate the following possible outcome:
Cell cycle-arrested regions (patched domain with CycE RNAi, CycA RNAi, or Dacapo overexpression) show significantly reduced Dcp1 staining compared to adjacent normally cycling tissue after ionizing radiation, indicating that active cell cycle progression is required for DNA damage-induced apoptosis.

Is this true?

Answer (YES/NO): YES